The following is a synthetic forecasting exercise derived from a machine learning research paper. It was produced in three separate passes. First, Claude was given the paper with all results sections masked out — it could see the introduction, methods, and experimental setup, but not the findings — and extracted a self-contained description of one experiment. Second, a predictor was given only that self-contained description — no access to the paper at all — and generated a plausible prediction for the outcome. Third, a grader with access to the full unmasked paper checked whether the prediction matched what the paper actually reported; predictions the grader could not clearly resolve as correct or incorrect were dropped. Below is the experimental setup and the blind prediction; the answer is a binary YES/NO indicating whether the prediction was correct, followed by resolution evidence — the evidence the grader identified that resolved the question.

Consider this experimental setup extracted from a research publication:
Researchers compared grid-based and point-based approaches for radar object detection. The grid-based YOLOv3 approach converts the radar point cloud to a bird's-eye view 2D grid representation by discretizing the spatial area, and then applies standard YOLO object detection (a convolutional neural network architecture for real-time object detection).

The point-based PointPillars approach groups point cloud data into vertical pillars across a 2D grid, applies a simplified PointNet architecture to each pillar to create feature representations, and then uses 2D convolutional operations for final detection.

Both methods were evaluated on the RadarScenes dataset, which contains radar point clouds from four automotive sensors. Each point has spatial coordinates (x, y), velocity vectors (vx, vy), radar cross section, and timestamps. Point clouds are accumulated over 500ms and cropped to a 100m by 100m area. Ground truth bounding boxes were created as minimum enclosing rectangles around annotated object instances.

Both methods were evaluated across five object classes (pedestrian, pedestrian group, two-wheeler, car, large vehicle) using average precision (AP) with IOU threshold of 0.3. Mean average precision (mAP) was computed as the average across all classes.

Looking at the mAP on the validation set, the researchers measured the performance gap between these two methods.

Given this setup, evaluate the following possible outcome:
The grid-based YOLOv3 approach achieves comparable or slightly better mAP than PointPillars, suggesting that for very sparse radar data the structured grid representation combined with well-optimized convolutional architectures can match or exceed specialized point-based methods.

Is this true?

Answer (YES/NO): NO